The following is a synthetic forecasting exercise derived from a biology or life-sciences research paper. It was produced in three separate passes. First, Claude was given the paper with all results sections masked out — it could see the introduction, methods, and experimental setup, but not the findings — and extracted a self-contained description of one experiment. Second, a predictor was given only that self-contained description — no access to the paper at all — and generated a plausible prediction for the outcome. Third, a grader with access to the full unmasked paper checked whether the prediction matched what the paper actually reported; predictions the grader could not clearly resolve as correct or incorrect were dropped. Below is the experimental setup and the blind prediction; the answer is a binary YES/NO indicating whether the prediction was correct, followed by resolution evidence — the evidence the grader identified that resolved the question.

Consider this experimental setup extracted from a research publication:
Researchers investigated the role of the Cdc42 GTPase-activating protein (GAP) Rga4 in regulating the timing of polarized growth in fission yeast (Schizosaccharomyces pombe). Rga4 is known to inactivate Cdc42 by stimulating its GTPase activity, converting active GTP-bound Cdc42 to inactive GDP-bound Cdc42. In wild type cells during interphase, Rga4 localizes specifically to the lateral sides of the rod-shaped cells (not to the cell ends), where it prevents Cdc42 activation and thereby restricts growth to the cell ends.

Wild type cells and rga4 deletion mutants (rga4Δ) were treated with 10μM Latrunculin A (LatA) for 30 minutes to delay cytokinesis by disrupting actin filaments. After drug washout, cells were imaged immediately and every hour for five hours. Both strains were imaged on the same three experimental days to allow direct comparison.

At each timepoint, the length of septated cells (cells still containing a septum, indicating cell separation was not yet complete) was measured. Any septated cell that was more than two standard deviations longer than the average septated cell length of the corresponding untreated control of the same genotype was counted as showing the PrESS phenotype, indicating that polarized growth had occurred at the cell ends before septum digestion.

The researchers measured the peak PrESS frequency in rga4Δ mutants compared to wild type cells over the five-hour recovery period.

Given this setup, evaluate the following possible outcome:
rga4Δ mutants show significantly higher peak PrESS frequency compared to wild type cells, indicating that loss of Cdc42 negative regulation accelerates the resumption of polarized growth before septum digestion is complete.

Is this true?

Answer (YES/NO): YES